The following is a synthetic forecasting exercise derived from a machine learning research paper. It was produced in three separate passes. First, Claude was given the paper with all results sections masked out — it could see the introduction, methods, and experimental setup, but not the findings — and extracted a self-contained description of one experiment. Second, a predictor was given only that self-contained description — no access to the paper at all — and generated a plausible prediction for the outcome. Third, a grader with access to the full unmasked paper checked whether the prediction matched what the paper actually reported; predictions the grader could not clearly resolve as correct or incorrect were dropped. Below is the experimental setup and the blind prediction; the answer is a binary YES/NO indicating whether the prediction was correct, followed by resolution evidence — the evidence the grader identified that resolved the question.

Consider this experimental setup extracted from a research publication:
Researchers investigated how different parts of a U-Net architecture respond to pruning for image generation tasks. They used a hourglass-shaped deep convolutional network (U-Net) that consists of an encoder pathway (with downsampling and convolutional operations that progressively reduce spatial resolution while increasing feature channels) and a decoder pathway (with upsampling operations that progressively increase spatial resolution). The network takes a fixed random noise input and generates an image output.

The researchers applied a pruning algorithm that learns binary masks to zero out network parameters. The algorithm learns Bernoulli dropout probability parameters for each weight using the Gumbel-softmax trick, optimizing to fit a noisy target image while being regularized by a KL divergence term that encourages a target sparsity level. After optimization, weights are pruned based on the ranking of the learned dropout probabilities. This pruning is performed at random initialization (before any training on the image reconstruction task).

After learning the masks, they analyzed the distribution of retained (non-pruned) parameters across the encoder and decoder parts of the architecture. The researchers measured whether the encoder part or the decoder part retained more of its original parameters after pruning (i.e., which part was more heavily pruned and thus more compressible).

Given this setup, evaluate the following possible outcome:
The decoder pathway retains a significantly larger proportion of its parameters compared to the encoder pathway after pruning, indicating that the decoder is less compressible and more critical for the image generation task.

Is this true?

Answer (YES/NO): YES